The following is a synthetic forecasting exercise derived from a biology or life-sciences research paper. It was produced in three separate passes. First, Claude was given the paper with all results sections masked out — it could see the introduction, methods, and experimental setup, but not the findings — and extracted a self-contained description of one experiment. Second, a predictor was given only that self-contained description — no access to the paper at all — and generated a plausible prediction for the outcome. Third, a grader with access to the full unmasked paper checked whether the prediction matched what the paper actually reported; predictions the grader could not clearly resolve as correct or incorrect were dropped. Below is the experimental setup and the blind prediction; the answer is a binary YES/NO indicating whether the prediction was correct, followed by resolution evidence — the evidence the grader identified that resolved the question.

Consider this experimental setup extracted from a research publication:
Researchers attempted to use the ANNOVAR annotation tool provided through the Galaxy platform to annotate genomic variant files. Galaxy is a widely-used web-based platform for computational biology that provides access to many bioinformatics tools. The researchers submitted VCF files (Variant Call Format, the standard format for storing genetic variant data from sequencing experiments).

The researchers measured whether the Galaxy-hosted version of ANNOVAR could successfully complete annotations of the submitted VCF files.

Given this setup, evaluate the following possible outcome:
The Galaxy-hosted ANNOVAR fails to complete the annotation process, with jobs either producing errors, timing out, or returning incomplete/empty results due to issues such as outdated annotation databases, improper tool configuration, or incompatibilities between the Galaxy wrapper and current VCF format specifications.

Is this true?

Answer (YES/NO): YES